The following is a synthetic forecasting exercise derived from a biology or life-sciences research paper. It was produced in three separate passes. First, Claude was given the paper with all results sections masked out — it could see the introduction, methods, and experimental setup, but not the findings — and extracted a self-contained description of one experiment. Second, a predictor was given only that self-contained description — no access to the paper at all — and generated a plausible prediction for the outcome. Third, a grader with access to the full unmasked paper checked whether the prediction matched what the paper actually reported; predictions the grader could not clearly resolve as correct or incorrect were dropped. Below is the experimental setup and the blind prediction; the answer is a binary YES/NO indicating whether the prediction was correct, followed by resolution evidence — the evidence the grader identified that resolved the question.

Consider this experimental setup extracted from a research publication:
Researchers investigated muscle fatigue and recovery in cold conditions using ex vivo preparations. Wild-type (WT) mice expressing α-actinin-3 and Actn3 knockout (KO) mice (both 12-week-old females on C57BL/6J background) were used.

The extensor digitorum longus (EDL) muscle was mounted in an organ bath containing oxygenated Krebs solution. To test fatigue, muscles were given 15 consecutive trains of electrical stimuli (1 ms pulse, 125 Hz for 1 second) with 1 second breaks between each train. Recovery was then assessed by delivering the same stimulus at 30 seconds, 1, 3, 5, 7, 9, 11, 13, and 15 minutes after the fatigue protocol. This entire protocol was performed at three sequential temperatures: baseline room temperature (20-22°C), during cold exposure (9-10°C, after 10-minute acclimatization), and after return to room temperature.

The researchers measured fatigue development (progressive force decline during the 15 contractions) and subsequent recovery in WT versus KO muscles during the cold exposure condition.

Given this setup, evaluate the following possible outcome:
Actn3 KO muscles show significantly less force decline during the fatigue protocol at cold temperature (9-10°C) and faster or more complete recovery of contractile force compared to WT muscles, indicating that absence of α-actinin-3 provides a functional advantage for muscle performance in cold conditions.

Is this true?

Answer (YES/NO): YES